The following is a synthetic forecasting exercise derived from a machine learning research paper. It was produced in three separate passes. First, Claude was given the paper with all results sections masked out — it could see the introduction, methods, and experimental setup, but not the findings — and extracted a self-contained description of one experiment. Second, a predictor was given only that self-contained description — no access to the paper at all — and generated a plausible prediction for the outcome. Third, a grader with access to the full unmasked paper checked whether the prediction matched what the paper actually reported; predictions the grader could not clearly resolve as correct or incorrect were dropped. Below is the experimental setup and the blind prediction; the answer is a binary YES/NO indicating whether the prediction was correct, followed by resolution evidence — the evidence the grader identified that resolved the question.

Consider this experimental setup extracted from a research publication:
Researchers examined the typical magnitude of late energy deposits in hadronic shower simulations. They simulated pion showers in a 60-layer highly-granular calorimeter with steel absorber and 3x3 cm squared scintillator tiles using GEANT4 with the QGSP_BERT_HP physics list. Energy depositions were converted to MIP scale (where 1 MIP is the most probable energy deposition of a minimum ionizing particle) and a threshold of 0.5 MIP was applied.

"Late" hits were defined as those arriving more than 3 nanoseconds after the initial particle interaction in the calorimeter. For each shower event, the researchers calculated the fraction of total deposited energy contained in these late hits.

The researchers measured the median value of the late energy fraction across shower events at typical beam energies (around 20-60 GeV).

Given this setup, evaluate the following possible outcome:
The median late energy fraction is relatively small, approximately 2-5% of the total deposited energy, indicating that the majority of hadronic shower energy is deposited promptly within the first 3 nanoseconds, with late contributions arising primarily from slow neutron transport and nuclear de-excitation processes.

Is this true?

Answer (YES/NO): YES